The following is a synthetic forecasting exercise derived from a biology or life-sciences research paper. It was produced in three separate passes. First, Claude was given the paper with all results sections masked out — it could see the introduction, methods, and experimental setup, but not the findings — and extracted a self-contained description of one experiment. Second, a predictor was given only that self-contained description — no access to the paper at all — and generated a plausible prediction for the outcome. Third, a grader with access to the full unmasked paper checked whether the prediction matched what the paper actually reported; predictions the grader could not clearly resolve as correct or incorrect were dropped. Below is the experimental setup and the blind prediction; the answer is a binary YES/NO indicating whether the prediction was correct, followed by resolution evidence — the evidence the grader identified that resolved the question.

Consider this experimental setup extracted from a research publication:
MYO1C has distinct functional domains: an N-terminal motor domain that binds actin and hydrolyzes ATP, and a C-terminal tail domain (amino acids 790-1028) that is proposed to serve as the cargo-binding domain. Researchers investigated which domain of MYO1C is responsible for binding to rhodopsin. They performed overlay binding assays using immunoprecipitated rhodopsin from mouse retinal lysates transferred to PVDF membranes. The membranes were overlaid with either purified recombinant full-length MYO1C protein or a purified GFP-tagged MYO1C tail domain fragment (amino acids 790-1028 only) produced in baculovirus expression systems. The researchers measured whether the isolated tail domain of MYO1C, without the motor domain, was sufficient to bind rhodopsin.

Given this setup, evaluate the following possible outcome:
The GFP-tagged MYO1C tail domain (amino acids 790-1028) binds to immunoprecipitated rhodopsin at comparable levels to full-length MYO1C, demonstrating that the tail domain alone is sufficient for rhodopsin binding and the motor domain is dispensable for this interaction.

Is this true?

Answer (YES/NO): YES